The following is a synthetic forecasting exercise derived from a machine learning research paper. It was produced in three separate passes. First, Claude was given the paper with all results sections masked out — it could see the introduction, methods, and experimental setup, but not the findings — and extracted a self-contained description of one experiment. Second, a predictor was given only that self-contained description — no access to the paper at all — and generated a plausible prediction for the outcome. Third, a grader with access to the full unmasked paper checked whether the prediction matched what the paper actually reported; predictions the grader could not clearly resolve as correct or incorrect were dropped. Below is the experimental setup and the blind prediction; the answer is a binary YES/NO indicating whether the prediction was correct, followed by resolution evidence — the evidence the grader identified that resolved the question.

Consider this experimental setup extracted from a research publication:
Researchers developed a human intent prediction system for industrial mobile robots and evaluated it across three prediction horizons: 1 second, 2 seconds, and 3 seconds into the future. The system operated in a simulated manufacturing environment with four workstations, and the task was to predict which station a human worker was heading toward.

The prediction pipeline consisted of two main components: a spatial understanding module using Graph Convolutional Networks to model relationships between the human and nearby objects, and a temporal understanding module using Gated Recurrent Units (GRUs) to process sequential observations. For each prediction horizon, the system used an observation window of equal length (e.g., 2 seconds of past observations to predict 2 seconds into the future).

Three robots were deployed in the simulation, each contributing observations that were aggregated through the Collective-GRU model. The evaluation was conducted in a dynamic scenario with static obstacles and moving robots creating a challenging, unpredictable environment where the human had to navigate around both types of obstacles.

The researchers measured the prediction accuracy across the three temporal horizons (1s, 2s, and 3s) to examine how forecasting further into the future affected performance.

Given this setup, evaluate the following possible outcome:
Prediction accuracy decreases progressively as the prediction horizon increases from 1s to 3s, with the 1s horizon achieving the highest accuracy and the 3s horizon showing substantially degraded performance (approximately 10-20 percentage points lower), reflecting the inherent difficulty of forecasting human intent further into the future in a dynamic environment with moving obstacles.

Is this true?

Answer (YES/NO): NO